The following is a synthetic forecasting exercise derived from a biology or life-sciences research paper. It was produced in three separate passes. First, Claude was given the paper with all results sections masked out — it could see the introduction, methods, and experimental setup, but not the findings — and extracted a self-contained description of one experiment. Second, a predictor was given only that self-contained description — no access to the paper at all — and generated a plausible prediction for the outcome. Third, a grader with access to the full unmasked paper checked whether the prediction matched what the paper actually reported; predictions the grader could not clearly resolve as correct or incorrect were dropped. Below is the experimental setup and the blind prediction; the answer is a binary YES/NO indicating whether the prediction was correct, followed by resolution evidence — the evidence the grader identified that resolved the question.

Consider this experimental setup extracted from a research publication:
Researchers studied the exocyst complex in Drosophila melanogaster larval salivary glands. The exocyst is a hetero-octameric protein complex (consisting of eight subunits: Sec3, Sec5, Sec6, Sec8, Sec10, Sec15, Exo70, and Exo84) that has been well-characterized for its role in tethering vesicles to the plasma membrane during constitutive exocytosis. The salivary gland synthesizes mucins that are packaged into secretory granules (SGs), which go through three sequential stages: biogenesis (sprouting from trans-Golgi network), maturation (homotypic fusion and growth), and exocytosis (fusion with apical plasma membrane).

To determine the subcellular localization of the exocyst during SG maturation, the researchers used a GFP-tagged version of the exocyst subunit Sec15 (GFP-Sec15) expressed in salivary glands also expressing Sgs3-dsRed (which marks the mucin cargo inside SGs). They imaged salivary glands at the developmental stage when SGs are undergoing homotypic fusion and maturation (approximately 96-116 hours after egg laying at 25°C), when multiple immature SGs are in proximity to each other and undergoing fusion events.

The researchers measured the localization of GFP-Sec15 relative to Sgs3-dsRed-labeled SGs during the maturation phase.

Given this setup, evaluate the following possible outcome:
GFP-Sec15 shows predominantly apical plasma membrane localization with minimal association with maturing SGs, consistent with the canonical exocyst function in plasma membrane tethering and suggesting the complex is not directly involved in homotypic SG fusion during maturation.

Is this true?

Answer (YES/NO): NO